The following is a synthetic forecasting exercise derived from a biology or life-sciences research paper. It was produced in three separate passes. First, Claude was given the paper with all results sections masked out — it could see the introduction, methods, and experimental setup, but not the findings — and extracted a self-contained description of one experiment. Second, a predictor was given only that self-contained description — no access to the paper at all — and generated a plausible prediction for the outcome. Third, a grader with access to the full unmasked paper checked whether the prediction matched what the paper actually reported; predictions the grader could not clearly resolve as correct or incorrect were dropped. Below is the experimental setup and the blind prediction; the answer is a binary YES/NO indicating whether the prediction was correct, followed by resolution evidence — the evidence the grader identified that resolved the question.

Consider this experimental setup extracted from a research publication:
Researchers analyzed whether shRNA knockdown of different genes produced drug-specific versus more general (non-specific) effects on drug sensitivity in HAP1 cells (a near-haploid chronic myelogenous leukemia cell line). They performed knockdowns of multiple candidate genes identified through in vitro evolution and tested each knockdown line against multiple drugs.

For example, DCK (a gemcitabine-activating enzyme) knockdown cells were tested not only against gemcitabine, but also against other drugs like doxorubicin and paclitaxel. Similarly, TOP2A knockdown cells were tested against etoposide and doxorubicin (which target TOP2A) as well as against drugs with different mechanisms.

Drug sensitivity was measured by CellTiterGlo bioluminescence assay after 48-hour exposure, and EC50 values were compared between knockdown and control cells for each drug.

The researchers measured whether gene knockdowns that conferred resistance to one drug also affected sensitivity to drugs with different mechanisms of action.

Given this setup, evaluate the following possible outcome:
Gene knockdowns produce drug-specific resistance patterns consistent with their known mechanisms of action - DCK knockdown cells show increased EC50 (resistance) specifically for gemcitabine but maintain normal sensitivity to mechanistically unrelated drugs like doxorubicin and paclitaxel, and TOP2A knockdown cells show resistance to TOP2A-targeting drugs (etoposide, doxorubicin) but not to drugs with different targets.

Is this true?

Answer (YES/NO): YES